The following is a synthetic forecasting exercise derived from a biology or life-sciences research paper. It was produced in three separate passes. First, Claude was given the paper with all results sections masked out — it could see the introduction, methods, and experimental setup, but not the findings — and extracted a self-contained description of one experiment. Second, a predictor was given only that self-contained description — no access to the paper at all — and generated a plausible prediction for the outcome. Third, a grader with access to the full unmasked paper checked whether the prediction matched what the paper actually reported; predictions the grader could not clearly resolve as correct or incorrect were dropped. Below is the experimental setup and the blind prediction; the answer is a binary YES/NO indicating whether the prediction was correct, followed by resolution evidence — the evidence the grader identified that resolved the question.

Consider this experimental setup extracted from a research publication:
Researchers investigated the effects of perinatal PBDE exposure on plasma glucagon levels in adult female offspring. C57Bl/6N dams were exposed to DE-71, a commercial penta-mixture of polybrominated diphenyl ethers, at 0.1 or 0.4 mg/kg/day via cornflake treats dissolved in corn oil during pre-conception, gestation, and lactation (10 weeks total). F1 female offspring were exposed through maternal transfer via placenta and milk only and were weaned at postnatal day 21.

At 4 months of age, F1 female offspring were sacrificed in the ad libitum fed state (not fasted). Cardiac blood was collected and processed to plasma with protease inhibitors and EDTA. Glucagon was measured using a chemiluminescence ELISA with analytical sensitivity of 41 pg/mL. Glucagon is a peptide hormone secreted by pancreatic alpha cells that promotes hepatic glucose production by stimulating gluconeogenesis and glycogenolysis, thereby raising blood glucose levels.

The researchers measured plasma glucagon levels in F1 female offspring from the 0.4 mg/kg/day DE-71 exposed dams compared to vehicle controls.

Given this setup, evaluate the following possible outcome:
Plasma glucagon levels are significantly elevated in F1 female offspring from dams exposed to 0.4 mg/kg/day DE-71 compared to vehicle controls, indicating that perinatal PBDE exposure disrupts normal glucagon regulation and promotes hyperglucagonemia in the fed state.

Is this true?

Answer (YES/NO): NO